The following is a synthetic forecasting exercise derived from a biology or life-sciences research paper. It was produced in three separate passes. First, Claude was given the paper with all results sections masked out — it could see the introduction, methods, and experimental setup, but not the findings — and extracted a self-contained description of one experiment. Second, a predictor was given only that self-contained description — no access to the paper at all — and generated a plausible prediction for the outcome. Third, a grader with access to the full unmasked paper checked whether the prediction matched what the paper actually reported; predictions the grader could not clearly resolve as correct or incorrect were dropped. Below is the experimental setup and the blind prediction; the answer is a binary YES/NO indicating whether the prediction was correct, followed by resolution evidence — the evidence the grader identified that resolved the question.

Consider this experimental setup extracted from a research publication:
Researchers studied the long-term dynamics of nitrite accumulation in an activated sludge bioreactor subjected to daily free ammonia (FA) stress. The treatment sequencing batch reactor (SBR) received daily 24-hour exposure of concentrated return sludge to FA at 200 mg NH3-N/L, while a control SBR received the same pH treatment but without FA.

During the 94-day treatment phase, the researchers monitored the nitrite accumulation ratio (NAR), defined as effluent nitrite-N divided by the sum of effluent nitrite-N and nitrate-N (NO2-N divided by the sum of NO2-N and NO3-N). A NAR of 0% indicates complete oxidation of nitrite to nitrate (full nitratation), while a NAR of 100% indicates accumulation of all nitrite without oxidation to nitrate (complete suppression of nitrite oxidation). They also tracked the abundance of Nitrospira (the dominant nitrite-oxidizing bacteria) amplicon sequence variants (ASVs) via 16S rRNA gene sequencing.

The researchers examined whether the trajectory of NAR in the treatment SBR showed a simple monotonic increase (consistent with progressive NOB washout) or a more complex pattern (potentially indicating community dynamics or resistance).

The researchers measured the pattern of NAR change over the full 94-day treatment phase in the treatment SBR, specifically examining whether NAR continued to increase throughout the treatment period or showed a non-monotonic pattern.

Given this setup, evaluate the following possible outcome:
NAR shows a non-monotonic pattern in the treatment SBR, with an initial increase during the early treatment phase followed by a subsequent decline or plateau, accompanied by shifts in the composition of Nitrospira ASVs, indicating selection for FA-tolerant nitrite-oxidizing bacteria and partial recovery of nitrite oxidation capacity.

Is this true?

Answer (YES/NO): YES